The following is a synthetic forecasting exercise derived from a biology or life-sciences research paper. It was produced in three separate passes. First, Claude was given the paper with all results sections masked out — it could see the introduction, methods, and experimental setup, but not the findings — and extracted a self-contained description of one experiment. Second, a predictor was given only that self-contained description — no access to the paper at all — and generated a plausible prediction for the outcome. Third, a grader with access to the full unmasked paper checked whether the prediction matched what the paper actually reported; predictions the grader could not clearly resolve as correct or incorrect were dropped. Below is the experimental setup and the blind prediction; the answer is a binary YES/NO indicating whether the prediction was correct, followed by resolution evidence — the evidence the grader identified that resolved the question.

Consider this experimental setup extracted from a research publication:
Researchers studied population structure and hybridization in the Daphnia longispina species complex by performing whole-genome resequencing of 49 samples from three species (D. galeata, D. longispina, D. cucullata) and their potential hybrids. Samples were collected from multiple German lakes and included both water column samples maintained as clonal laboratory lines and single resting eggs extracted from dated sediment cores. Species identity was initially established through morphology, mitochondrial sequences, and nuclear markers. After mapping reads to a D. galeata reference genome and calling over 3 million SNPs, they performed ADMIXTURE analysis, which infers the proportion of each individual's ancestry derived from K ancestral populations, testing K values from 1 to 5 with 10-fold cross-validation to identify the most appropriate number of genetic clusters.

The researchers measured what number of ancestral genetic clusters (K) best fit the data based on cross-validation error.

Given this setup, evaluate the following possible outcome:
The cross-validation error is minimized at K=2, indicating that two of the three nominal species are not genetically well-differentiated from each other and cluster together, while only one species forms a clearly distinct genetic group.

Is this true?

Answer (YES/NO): NO